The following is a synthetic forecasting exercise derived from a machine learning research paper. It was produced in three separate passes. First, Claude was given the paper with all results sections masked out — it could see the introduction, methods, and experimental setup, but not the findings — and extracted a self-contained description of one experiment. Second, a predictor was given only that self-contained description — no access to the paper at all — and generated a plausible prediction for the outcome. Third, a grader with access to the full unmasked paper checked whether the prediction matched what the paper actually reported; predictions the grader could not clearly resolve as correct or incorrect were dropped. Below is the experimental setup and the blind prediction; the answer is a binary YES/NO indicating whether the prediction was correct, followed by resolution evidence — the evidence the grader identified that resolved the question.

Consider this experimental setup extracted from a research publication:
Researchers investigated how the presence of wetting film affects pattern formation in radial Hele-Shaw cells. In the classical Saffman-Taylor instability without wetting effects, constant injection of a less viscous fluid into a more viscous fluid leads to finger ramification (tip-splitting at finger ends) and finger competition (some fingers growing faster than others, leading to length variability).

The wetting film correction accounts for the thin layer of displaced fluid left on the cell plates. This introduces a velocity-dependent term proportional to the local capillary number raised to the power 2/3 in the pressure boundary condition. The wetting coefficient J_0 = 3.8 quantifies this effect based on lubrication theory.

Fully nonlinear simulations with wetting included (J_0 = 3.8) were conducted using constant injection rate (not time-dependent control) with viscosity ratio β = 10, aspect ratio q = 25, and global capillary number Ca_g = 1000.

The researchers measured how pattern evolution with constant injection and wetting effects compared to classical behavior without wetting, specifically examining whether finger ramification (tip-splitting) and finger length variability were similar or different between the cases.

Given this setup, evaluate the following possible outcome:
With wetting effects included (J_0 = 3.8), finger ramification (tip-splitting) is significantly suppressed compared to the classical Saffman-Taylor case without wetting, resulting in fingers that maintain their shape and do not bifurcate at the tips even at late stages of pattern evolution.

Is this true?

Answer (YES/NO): NO